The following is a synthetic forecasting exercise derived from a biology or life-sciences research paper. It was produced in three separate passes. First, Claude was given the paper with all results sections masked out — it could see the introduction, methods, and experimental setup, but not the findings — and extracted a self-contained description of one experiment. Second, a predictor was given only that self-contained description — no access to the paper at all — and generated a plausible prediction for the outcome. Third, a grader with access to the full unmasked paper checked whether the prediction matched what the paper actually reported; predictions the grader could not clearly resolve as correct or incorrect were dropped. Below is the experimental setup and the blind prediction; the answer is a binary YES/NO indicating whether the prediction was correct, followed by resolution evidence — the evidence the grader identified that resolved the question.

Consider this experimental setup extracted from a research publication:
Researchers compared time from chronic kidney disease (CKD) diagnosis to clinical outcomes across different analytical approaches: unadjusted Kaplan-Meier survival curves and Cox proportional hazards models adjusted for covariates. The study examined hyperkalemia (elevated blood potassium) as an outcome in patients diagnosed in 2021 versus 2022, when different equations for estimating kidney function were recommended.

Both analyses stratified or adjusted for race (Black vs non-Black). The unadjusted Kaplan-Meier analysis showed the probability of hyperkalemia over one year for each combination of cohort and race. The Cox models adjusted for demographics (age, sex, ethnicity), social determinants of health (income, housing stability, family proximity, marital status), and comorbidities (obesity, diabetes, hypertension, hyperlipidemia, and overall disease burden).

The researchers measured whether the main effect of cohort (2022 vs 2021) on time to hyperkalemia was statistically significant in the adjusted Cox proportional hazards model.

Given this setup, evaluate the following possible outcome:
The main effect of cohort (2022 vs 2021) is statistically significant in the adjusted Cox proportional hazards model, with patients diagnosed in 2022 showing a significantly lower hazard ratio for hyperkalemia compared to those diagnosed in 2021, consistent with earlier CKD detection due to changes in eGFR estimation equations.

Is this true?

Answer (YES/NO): YES